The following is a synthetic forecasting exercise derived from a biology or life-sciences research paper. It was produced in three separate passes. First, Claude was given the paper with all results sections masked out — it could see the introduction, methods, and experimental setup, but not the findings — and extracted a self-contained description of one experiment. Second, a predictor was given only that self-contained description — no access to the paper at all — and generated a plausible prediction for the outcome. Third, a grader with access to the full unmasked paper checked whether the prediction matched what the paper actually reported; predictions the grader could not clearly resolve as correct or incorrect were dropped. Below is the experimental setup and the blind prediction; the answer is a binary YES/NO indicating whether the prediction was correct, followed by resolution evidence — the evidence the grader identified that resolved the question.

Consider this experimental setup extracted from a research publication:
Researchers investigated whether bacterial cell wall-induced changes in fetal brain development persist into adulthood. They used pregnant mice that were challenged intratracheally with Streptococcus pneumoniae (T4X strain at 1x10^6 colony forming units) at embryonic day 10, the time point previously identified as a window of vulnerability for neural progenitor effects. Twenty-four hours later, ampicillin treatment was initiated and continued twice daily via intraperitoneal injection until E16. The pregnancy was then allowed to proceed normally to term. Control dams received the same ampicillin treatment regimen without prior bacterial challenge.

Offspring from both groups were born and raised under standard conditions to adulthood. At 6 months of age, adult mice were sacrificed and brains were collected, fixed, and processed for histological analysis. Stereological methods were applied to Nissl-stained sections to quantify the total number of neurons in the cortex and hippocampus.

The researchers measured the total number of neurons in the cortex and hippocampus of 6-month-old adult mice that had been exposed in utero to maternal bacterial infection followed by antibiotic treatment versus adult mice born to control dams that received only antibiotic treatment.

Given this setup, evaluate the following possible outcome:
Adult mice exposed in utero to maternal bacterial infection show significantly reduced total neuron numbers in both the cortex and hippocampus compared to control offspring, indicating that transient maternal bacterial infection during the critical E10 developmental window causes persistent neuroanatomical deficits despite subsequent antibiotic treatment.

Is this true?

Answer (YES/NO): NO